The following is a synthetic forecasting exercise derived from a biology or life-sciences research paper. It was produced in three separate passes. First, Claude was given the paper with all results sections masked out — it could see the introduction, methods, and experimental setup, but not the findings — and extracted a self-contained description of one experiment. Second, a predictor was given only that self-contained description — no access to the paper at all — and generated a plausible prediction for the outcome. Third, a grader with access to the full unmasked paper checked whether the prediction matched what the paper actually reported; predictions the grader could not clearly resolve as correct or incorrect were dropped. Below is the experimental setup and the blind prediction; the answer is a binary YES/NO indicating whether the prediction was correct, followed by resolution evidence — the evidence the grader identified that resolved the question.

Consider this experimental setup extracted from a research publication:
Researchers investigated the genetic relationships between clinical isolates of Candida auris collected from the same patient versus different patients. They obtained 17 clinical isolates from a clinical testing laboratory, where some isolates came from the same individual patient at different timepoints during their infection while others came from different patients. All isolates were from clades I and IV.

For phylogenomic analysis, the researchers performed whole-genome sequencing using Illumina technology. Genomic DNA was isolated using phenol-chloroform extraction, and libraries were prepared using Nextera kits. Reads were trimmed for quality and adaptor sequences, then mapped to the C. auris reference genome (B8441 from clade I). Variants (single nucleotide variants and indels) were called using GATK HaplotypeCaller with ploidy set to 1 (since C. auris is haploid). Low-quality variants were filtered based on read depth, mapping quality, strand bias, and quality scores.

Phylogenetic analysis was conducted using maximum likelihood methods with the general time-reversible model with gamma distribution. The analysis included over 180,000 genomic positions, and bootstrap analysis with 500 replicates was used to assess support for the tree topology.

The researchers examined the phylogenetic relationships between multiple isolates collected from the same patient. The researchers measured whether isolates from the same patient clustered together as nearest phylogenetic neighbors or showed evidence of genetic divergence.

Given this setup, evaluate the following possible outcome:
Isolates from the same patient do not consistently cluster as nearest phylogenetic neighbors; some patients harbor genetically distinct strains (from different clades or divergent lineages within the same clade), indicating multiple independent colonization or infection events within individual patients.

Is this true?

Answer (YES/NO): NO